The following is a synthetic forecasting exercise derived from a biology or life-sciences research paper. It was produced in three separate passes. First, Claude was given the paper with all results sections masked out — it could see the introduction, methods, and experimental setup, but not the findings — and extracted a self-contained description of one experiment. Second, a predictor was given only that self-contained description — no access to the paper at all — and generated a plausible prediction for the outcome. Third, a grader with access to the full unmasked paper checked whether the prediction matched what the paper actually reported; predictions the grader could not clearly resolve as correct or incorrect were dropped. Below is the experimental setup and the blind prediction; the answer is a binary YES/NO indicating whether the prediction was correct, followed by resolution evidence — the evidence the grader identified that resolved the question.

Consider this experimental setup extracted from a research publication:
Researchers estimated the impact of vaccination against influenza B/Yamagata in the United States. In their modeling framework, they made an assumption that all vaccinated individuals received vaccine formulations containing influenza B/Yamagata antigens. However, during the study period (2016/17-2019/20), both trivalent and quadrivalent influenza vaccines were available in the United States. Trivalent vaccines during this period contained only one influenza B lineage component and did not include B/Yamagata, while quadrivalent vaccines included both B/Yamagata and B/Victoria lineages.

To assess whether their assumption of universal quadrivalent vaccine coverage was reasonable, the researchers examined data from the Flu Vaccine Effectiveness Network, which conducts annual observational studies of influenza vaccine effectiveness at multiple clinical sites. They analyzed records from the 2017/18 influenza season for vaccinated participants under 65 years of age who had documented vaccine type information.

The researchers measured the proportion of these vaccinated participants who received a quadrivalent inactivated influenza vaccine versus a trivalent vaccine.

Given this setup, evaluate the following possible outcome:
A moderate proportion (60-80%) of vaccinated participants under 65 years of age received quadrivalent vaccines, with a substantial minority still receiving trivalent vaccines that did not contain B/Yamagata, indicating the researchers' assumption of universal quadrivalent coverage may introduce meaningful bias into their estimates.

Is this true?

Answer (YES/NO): NO